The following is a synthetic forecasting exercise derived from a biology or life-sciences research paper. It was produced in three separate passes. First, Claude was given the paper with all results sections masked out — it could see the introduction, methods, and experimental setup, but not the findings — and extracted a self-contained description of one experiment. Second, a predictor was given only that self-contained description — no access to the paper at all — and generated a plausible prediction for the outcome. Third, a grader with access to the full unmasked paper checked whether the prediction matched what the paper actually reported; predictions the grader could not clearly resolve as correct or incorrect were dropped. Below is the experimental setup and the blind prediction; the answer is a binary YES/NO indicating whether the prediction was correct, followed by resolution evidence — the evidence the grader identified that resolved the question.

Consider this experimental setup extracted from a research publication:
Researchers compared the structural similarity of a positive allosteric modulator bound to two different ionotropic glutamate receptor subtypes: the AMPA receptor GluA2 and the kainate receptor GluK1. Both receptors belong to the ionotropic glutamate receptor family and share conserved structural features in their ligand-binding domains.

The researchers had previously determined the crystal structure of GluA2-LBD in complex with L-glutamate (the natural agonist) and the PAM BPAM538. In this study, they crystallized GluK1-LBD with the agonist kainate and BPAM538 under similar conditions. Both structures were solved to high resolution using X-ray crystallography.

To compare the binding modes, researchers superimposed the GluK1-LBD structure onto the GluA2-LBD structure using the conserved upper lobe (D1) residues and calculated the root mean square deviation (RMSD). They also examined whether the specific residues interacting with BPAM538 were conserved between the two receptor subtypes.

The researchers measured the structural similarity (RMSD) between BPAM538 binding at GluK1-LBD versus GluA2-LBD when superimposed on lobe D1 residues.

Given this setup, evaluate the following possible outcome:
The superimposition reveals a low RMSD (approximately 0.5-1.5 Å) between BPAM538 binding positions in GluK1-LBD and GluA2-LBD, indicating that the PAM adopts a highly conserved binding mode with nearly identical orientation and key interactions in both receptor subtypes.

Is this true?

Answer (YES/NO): YES